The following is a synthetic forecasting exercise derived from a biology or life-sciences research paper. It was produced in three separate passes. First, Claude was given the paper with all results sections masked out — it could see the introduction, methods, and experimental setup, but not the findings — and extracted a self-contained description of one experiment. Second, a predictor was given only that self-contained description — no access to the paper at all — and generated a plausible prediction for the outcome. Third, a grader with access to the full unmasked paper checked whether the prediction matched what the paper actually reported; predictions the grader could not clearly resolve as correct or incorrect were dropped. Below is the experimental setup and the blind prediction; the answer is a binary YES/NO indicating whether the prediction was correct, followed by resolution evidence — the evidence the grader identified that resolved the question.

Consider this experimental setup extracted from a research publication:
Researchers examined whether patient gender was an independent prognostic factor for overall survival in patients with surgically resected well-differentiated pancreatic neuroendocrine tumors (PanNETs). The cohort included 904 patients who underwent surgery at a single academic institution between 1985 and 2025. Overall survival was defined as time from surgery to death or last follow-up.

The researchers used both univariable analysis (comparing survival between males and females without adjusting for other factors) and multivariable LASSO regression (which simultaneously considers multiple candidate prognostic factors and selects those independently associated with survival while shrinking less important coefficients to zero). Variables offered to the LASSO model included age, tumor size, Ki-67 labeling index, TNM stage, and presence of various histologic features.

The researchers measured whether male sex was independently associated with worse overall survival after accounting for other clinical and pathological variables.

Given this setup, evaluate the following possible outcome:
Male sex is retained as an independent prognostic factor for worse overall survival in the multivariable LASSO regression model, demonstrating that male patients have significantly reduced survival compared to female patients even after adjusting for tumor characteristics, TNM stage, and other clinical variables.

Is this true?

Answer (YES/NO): NO